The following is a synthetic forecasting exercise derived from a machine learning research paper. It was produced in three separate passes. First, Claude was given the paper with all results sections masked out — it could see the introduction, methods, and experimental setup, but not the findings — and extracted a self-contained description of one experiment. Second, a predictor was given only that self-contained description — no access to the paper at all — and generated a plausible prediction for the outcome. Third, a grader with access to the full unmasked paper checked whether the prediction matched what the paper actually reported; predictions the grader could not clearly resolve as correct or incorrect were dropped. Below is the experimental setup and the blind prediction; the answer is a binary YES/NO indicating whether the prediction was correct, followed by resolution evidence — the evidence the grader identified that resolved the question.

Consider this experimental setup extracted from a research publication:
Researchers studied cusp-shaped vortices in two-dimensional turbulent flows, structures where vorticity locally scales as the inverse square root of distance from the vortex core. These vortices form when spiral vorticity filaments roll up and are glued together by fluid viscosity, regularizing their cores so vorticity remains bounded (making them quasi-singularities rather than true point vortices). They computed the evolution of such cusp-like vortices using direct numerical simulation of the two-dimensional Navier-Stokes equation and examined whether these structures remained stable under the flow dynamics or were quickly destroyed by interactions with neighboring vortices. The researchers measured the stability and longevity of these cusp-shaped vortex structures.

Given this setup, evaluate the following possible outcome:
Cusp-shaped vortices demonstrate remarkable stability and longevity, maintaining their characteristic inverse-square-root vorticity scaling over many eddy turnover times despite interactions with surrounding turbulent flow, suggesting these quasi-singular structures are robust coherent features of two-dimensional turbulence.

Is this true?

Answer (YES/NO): YES